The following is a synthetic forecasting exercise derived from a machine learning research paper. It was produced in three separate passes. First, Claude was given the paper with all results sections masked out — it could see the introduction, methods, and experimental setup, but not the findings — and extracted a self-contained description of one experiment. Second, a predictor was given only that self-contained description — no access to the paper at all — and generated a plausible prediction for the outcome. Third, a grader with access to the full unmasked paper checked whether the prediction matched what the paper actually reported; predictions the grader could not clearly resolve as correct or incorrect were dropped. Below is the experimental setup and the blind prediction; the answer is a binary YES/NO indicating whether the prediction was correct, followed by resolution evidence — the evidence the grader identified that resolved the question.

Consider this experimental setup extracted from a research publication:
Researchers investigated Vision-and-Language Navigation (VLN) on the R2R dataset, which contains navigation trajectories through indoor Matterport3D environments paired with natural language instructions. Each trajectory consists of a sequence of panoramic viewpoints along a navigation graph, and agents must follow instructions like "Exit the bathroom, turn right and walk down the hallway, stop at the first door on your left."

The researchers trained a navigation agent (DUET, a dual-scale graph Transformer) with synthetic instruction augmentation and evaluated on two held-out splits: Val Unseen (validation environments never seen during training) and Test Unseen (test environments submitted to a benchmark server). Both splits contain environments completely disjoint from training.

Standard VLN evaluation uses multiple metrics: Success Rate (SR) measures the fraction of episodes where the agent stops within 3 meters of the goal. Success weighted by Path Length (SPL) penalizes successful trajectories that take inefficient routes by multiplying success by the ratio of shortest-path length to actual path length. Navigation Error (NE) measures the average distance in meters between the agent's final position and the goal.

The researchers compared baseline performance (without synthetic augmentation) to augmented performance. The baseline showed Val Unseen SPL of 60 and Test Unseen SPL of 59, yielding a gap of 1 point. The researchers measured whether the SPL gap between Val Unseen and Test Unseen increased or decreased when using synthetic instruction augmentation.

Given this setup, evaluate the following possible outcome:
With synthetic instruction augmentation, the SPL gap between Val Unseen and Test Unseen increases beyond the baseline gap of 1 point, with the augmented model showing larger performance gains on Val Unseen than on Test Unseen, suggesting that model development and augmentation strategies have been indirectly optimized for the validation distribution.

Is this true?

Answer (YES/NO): YES